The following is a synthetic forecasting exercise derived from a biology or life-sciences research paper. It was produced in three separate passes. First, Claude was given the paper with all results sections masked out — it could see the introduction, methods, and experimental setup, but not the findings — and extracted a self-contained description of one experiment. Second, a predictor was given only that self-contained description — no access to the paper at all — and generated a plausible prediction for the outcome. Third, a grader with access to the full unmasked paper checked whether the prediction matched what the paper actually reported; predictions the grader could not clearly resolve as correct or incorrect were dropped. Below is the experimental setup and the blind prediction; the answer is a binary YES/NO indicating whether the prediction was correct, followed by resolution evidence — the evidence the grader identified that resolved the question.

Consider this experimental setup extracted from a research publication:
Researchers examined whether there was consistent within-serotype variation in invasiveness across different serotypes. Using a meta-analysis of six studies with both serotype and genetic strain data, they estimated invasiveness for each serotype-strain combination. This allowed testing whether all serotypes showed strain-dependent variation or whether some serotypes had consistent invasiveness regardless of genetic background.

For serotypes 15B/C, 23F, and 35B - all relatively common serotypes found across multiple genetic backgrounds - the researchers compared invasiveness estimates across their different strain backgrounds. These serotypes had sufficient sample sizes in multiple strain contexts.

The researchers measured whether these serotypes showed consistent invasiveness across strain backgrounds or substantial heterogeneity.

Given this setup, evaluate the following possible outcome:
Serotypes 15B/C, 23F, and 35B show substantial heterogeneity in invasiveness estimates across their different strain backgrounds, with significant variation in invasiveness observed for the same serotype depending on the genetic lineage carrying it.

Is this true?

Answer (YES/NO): NO